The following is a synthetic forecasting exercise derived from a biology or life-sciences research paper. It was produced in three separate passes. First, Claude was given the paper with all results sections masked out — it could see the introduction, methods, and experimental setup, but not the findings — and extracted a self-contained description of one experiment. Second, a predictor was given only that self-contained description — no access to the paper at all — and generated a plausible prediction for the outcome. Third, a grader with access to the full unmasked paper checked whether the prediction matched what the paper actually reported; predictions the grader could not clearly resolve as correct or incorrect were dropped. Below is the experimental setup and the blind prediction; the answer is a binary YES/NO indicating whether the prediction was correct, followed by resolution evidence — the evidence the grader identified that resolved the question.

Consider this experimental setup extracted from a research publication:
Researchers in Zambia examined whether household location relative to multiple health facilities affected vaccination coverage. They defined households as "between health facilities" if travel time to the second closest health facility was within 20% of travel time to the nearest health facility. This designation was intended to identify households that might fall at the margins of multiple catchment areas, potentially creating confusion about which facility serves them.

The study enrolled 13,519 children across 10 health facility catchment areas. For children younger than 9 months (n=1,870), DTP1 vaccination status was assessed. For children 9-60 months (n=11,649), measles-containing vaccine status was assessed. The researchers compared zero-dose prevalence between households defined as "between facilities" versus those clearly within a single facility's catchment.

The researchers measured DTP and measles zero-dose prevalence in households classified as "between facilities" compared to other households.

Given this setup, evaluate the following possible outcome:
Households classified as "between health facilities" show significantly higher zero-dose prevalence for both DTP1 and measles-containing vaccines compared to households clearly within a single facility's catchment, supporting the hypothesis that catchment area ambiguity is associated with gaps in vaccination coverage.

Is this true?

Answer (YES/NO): NO